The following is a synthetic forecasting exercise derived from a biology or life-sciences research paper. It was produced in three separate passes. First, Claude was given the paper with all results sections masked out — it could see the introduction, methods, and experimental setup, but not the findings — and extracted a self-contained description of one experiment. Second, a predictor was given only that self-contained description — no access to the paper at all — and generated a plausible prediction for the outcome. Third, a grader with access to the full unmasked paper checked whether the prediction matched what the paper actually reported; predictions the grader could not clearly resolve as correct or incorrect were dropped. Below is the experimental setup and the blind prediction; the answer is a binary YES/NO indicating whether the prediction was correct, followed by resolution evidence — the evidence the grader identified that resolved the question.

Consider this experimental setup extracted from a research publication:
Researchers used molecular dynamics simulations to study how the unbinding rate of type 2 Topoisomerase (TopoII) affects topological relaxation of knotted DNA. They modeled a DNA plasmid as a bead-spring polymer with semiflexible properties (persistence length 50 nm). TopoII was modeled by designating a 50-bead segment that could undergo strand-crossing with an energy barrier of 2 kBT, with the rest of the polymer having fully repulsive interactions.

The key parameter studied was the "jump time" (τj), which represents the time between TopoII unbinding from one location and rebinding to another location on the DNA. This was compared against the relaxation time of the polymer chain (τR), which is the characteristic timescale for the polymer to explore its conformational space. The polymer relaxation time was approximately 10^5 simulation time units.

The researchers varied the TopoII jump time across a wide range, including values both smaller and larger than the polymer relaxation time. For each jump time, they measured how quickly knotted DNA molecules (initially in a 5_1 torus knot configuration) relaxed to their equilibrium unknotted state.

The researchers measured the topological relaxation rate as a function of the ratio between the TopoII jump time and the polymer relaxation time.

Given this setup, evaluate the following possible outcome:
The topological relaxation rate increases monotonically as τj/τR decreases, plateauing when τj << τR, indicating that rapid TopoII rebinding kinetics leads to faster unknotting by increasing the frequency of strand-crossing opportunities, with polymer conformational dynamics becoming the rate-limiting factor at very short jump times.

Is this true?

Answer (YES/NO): YES